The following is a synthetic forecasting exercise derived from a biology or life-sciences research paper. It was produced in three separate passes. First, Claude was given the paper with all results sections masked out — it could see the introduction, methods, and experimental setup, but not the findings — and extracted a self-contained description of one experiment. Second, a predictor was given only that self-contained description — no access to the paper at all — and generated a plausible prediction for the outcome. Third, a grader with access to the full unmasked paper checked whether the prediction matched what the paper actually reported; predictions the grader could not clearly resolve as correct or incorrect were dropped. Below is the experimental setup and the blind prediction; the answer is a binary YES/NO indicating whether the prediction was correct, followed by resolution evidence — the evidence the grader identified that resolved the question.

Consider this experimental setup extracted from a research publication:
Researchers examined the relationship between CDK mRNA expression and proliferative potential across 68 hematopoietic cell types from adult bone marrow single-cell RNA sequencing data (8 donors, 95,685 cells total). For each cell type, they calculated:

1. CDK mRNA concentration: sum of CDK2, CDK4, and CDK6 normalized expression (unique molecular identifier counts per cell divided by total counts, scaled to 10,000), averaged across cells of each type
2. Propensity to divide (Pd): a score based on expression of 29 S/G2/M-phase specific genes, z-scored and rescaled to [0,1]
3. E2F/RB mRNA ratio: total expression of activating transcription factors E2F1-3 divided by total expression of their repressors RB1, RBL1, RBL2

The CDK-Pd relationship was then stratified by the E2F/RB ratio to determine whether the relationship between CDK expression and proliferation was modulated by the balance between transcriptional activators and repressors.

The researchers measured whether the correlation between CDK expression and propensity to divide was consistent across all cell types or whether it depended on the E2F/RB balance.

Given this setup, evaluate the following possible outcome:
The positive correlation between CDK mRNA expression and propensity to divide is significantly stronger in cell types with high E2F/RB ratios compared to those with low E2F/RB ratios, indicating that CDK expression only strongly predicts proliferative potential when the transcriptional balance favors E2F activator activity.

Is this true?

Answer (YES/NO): NO